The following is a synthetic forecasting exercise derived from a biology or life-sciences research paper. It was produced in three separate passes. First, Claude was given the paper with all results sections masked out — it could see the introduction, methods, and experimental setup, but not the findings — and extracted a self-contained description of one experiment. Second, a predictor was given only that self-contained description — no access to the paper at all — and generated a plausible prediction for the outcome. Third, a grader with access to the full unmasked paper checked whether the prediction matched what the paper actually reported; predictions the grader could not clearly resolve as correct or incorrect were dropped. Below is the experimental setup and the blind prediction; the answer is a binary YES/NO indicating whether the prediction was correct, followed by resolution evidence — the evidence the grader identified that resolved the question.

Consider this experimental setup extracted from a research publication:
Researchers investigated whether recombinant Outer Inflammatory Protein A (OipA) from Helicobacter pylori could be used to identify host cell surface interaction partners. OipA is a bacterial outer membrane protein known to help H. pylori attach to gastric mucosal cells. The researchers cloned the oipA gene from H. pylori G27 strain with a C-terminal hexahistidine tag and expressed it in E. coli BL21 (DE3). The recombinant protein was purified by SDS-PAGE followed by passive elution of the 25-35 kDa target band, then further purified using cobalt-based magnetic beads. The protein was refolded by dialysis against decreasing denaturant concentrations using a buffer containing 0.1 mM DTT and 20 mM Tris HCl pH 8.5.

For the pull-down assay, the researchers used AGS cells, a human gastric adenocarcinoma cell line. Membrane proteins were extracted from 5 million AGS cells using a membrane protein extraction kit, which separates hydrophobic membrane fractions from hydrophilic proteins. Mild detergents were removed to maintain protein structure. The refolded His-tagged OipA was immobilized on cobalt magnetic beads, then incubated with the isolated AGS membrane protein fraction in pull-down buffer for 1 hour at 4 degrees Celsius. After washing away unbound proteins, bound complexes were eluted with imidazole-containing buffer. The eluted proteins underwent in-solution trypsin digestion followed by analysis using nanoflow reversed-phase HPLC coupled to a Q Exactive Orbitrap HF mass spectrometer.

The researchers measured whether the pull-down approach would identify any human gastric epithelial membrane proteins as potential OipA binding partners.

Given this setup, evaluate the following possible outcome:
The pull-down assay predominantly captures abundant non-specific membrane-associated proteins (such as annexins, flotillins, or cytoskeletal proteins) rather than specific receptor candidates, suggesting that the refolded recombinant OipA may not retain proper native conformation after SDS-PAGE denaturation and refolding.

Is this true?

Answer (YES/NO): NO